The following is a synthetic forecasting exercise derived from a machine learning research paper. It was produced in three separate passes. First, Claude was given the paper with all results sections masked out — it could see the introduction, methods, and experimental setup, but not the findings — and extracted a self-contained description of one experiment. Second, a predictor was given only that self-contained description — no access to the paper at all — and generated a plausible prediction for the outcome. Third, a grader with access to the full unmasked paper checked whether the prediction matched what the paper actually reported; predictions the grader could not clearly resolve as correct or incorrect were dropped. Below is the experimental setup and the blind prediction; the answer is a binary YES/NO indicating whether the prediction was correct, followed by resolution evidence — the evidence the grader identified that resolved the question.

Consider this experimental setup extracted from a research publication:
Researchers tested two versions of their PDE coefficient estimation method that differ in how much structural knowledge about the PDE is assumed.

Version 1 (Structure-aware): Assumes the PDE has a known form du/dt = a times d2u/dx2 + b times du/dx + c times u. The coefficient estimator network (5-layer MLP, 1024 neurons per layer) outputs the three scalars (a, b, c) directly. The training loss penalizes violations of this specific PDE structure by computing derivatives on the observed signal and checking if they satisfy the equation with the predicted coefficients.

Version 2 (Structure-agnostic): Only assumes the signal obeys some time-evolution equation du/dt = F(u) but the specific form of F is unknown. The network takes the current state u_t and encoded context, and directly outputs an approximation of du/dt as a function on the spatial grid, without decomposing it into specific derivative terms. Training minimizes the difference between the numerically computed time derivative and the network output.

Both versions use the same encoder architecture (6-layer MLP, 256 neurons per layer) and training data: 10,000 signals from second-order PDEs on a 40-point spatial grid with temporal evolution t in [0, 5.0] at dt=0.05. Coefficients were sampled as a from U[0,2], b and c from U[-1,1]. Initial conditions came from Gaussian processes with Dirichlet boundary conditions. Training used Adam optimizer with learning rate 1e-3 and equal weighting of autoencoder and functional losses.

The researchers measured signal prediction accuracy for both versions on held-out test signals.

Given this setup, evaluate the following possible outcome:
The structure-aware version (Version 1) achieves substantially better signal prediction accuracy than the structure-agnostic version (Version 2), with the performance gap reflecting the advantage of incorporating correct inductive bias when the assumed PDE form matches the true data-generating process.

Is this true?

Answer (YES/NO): YES